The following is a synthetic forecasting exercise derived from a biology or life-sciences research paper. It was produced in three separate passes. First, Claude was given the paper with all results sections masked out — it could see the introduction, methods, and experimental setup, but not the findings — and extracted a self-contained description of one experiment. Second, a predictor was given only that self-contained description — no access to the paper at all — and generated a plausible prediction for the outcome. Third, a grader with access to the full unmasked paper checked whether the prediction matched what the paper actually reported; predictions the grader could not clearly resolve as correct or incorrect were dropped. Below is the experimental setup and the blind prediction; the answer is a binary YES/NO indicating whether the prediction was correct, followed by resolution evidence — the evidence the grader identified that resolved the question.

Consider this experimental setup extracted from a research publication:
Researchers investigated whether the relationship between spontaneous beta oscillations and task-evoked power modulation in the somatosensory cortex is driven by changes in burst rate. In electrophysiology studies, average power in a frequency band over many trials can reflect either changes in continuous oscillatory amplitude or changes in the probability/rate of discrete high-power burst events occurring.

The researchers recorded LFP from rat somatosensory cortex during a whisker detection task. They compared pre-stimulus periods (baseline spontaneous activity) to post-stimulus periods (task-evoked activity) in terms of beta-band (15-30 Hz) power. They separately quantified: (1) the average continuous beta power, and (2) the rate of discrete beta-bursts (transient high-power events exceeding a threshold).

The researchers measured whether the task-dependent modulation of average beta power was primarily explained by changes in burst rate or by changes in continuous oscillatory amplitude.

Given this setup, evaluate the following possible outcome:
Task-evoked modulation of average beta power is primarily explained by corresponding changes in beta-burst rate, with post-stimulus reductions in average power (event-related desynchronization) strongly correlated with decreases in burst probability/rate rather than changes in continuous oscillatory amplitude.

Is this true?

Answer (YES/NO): YES